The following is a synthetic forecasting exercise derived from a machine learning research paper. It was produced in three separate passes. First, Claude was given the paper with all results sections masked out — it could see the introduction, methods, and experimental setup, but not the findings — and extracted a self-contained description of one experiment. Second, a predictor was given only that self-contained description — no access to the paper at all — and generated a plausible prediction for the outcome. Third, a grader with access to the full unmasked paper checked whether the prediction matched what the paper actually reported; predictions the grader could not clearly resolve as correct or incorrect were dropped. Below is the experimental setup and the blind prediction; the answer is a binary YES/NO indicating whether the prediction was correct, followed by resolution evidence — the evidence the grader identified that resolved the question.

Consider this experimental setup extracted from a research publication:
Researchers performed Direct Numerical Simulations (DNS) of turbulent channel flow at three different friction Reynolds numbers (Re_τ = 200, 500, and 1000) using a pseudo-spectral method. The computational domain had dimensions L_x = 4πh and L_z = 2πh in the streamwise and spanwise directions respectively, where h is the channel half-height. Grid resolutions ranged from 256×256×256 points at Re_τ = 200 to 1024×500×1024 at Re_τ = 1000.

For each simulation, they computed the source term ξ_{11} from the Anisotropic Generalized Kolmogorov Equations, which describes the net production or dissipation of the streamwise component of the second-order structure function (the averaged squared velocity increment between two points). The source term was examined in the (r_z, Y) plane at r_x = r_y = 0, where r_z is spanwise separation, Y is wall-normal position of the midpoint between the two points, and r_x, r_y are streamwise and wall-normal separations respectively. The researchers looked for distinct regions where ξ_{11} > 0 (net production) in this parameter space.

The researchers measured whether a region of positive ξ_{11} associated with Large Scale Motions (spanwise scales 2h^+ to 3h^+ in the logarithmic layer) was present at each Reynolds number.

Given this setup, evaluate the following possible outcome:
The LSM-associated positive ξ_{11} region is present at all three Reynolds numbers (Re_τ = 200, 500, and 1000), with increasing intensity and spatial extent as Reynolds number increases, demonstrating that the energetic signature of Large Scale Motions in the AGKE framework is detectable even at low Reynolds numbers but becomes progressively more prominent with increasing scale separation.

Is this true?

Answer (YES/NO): NO